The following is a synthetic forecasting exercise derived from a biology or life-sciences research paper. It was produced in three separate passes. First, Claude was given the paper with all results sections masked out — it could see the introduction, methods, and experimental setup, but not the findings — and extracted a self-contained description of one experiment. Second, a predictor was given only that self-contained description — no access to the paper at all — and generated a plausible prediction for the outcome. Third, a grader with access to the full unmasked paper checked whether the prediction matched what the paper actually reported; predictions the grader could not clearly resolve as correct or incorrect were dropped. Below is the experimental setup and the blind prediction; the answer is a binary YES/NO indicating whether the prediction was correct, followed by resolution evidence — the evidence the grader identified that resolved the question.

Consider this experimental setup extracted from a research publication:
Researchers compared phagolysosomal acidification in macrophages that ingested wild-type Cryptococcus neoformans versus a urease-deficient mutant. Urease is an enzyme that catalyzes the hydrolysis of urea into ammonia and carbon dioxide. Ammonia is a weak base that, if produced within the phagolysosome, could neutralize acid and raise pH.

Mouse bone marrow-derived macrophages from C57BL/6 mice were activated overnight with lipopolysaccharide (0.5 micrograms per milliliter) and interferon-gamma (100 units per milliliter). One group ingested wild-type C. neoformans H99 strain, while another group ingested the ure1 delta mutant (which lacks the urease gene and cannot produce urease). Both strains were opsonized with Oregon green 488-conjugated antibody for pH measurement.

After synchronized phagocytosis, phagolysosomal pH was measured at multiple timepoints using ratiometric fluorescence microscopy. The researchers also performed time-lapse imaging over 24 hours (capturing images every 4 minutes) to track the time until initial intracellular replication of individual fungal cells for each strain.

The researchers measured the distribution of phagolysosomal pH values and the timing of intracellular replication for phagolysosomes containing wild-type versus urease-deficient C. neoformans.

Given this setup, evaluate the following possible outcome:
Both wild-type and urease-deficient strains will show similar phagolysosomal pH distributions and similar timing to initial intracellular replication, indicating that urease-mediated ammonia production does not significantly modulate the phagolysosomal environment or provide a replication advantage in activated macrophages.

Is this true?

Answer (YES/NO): NO